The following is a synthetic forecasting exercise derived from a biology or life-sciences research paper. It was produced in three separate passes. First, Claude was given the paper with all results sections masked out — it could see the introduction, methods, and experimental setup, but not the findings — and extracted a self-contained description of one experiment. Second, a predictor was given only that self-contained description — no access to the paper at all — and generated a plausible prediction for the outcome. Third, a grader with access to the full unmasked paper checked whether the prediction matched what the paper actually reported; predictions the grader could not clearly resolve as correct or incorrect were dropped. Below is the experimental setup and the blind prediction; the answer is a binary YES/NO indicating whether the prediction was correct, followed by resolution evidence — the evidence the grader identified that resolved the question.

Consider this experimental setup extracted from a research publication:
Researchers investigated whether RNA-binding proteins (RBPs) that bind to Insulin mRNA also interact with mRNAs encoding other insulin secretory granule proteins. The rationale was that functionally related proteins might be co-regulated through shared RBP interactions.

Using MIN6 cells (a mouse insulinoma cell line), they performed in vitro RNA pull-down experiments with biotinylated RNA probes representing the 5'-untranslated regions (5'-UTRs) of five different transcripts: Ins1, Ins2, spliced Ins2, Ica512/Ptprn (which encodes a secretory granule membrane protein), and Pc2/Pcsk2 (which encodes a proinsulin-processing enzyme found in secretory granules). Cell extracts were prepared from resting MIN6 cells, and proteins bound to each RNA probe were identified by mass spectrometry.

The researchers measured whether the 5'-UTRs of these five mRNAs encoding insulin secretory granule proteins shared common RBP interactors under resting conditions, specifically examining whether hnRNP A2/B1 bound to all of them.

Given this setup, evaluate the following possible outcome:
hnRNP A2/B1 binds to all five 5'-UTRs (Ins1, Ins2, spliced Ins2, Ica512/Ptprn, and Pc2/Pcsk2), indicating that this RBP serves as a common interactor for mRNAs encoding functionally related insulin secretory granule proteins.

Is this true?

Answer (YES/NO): YES